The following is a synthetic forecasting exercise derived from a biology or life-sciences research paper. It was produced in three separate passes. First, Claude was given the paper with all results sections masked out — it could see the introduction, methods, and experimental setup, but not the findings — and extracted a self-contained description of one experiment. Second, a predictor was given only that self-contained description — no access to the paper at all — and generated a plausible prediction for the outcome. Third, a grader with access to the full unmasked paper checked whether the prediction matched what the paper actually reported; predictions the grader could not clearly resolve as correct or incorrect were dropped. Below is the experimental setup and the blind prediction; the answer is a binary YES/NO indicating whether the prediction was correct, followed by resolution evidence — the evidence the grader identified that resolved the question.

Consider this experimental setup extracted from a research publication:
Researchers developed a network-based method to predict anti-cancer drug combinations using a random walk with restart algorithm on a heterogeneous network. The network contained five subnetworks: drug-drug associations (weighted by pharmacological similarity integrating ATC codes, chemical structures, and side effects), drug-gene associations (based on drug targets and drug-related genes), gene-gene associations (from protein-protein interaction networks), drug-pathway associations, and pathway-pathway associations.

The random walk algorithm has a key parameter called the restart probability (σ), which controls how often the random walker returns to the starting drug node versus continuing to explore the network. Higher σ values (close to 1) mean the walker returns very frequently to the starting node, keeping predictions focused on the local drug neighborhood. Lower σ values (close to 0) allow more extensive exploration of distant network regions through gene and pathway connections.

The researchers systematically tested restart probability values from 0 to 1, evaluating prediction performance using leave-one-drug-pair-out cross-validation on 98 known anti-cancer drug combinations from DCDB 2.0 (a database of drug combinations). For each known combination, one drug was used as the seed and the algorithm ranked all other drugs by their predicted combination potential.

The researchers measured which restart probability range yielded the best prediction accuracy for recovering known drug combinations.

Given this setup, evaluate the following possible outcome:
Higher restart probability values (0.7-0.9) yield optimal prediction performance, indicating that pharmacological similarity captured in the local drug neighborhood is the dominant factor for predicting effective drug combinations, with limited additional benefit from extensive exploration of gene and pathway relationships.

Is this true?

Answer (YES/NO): YES